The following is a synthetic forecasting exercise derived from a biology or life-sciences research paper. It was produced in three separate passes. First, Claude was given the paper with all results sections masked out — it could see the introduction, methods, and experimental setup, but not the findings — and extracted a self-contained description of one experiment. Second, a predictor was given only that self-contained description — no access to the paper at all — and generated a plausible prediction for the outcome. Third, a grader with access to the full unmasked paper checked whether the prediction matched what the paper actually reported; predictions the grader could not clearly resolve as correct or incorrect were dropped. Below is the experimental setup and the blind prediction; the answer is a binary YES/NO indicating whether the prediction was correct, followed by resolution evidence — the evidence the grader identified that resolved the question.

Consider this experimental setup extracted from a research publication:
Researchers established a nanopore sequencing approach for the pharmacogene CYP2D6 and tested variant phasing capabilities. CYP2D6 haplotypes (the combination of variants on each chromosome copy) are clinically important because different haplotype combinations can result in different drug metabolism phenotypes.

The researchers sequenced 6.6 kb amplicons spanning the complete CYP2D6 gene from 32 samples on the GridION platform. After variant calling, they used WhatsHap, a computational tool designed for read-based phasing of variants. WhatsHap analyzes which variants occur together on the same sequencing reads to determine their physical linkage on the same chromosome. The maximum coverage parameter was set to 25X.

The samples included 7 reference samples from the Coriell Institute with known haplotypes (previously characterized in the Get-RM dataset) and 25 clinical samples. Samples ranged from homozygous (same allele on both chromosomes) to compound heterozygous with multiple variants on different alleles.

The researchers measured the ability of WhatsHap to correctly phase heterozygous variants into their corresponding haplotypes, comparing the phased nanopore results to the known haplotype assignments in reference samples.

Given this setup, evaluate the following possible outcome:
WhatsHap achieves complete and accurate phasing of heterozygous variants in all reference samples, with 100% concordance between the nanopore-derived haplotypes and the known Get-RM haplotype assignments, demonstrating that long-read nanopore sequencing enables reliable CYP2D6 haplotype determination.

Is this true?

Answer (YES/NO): YES